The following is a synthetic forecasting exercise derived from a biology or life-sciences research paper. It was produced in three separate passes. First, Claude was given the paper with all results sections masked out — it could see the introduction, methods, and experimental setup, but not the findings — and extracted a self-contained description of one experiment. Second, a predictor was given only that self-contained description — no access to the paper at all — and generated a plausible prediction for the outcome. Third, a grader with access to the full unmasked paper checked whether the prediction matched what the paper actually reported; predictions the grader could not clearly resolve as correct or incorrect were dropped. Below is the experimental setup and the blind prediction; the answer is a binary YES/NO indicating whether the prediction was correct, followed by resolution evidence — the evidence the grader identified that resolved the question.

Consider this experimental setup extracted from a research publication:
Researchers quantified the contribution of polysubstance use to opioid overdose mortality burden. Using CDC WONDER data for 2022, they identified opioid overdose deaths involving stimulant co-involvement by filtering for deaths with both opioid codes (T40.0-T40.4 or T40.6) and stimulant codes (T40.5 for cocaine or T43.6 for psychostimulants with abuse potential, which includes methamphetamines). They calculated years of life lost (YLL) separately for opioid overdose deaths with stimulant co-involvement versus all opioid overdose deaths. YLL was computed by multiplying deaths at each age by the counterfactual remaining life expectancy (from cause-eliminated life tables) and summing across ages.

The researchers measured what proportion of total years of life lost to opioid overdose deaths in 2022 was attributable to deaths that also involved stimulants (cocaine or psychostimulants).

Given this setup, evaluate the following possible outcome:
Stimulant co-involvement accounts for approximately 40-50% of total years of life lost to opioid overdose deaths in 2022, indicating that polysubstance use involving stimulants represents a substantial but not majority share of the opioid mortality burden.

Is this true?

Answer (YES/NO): YES